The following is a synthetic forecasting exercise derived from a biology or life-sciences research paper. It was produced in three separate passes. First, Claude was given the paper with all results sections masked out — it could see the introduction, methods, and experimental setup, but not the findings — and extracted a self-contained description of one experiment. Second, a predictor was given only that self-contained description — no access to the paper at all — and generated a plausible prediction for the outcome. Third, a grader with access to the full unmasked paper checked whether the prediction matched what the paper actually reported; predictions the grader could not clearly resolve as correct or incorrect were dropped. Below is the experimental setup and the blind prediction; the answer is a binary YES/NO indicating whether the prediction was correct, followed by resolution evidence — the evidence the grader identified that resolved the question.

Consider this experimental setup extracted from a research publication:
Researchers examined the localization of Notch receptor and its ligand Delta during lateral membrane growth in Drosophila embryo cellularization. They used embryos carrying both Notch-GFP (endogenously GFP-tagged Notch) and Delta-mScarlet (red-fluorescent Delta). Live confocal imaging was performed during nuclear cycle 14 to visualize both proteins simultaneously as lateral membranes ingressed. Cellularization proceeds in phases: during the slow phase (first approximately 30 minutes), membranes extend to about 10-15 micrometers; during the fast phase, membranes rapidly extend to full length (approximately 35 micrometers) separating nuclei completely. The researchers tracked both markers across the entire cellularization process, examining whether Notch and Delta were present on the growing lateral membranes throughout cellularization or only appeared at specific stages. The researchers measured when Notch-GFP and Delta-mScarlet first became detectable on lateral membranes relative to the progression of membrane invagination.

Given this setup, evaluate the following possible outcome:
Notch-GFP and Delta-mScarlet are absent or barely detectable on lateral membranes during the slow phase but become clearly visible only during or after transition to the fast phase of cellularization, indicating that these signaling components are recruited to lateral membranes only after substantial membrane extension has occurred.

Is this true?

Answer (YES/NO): NO